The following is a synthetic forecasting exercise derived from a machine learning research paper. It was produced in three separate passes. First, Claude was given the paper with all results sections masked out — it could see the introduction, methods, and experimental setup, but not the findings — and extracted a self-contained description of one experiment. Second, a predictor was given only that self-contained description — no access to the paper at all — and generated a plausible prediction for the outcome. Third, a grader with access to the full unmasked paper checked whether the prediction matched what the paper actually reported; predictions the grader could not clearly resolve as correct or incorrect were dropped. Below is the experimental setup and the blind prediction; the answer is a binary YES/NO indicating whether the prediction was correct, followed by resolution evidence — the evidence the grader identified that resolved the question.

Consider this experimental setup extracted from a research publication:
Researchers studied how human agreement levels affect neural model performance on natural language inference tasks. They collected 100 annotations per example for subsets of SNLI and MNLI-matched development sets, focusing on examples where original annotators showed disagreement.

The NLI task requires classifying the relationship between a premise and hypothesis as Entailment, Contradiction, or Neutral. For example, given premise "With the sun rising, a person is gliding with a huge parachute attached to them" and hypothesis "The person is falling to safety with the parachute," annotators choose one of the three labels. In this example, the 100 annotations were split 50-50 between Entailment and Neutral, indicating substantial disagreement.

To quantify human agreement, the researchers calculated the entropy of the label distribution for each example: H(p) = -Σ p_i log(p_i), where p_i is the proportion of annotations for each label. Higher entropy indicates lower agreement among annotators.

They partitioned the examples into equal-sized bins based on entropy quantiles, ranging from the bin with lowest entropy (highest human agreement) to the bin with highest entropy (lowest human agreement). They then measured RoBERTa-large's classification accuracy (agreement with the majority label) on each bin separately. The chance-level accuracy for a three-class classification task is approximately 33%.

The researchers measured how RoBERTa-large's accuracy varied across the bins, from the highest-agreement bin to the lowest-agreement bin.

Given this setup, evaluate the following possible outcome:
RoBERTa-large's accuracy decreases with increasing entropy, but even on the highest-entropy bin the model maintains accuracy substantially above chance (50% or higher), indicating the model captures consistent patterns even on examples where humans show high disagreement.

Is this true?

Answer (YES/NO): NO